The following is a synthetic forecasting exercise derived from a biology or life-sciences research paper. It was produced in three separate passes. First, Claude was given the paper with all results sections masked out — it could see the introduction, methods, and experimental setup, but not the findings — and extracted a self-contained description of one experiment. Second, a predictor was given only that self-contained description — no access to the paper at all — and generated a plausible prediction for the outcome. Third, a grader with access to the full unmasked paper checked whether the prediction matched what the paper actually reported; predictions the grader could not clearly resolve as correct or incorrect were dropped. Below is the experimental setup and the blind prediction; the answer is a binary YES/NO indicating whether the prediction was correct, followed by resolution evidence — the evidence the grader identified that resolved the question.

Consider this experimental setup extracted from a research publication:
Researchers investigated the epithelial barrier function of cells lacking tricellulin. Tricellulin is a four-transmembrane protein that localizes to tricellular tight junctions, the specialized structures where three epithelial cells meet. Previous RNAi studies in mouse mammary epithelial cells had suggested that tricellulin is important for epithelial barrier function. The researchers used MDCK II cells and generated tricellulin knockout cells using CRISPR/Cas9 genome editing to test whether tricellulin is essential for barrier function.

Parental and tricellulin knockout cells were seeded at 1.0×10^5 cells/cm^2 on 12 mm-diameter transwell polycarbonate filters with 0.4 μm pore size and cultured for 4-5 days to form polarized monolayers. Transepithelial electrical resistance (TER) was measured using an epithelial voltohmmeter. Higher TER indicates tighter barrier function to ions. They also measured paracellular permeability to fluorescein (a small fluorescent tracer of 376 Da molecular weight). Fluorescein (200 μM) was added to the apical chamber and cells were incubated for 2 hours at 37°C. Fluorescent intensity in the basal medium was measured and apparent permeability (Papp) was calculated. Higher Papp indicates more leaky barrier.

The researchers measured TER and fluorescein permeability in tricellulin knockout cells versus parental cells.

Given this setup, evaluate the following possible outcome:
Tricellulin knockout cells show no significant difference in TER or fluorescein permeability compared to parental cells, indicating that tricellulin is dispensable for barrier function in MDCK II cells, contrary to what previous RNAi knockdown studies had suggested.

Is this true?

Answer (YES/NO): YES